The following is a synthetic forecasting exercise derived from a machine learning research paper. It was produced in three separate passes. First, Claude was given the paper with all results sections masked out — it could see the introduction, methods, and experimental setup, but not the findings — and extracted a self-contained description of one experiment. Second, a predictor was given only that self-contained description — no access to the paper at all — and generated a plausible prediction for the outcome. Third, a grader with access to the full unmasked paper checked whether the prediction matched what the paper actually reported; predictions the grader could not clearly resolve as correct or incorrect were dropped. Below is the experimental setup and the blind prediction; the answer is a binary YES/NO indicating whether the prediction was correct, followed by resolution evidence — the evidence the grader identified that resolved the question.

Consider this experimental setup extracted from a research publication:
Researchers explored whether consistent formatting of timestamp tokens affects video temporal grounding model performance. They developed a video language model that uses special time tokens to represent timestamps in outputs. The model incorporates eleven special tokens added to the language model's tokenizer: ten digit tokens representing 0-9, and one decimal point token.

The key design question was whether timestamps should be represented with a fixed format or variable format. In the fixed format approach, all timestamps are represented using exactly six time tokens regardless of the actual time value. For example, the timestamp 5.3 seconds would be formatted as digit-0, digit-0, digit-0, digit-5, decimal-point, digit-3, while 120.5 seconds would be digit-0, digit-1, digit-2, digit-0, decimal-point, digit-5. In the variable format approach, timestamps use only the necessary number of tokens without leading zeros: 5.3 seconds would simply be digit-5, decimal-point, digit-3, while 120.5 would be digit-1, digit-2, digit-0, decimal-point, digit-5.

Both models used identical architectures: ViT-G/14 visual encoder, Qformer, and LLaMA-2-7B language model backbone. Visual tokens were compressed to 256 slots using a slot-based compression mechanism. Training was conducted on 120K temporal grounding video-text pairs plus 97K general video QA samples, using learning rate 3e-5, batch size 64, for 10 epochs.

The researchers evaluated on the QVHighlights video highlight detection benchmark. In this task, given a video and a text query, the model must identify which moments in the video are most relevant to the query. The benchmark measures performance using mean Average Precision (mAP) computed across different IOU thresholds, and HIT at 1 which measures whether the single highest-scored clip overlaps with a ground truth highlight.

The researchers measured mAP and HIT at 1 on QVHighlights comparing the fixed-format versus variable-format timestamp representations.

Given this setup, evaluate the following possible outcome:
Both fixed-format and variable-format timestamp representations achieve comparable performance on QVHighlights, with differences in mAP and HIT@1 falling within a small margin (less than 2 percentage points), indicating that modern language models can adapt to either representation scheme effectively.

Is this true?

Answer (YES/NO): NO